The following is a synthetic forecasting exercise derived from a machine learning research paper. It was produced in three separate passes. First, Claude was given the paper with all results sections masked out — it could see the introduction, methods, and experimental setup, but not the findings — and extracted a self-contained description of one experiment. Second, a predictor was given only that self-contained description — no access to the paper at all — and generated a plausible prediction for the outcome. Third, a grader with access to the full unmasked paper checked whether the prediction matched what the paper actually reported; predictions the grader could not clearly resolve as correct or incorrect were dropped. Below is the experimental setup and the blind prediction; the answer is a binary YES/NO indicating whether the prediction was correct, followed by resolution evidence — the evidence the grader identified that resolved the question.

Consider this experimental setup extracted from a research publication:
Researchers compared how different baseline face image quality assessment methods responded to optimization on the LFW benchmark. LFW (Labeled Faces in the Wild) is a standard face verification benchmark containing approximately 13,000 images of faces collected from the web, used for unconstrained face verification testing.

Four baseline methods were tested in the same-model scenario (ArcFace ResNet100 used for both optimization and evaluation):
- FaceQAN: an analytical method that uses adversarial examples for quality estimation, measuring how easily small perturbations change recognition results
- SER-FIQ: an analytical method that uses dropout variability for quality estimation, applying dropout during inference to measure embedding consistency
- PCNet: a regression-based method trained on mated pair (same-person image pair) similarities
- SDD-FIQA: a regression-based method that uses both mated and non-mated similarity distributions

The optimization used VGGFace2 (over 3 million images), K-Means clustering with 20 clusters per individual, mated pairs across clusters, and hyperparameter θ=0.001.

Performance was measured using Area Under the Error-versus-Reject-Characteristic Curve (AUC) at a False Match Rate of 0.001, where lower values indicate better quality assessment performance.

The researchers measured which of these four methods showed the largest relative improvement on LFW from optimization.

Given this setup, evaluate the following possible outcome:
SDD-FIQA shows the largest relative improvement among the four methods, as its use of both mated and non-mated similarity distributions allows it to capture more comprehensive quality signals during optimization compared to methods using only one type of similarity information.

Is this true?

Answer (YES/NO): NO